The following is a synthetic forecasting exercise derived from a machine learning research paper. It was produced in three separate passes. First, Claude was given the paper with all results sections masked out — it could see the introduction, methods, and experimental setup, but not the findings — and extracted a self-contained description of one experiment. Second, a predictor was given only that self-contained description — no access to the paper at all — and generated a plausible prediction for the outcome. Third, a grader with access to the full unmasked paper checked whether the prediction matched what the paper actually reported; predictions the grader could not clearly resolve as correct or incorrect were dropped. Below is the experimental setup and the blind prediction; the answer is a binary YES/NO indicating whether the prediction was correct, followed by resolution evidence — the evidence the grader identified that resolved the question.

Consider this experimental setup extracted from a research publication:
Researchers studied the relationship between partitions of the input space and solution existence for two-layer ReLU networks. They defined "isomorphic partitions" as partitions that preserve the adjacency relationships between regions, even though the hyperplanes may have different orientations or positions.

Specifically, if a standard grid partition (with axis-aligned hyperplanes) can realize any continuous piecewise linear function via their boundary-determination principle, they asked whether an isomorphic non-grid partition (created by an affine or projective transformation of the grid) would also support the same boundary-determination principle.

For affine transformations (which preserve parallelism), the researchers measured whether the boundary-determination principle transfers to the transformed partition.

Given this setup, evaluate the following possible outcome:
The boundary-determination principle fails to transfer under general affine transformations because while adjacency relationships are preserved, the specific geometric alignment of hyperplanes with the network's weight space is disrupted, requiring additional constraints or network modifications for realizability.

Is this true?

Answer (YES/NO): NO